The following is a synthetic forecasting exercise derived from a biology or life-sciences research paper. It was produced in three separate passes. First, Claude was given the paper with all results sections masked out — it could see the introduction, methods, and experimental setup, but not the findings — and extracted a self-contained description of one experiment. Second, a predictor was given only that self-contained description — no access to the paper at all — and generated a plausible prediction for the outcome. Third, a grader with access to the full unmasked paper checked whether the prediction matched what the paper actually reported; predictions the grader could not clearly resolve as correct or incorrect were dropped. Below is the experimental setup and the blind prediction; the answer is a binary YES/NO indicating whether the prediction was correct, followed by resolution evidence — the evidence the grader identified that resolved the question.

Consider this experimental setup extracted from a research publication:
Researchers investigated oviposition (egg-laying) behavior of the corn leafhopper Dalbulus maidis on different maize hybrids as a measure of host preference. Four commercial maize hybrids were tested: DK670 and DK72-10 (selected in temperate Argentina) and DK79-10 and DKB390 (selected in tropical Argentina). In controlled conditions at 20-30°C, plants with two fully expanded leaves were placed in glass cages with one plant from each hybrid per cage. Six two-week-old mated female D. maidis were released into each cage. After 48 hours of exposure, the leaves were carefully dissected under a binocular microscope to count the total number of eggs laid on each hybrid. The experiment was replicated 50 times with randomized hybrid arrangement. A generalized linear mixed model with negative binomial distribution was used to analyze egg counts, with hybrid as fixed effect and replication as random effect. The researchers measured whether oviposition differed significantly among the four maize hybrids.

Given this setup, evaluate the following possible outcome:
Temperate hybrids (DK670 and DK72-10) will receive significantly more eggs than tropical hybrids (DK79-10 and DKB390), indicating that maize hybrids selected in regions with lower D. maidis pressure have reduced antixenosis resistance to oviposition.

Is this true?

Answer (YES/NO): NO